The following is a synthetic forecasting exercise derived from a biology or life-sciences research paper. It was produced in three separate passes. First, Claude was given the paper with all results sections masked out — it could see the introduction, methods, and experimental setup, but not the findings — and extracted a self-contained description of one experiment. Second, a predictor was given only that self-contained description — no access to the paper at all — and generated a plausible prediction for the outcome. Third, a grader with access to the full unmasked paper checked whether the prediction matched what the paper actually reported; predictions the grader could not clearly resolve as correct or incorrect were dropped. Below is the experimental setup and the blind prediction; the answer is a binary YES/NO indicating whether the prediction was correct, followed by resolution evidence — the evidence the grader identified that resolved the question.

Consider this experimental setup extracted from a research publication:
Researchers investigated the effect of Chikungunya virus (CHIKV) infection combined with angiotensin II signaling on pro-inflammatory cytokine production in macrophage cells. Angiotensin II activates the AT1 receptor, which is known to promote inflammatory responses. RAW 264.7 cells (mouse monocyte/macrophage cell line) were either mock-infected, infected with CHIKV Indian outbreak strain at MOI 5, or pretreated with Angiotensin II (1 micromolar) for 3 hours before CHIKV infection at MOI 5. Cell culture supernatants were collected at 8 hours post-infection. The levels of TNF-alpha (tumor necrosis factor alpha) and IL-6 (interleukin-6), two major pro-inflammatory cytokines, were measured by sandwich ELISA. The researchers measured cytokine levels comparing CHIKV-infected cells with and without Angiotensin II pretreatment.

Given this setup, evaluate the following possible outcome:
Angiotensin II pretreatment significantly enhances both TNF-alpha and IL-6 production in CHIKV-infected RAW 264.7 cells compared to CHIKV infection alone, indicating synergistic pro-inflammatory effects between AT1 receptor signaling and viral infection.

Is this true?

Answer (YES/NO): YES